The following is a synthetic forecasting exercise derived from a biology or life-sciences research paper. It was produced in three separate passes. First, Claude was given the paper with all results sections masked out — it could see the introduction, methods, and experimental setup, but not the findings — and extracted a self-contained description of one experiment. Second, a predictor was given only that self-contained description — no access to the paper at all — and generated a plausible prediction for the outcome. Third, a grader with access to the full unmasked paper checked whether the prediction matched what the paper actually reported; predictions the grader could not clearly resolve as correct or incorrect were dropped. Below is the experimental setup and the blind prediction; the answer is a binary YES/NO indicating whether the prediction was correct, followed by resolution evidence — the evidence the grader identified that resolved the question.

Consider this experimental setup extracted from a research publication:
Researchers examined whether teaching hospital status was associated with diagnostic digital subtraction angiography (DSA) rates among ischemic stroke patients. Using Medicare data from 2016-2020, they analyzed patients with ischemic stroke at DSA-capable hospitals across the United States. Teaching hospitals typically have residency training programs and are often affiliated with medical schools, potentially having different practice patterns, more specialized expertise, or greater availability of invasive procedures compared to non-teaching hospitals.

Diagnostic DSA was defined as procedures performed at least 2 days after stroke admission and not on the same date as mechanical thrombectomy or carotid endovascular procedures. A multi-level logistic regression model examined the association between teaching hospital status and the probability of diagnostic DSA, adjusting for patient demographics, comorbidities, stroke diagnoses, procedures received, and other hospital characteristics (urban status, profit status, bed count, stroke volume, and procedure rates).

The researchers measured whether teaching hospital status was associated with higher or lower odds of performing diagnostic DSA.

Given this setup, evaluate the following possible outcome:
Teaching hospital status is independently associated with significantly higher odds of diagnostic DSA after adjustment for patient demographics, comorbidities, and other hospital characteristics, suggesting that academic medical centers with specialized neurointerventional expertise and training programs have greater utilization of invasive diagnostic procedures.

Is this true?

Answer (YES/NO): NO